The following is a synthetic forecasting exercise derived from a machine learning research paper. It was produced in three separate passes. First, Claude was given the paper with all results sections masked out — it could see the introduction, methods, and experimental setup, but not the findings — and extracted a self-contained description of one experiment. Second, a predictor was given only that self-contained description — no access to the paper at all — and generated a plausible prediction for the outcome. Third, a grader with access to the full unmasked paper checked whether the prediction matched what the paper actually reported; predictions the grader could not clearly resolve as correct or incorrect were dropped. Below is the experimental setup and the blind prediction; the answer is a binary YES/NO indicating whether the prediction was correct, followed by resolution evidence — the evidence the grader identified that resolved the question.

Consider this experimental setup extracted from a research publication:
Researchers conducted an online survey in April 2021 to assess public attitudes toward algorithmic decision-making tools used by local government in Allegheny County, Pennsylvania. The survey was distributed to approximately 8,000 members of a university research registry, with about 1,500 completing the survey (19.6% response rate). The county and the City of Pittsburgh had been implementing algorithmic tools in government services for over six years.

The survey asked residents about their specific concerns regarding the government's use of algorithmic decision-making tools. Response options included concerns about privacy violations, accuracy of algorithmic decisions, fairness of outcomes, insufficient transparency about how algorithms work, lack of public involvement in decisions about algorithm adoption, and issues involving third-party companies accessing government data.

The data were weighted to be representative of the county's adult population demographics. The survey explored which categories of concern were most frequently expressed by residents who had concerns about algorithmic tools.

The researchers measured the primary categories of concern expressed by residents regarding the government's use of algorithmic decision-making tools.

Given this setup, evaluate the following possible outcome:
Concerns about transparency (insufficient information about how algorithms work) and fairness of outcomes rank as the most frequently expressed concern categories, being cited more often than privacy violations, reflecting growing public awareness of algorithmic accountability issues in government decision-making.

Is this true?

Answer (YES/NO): NO